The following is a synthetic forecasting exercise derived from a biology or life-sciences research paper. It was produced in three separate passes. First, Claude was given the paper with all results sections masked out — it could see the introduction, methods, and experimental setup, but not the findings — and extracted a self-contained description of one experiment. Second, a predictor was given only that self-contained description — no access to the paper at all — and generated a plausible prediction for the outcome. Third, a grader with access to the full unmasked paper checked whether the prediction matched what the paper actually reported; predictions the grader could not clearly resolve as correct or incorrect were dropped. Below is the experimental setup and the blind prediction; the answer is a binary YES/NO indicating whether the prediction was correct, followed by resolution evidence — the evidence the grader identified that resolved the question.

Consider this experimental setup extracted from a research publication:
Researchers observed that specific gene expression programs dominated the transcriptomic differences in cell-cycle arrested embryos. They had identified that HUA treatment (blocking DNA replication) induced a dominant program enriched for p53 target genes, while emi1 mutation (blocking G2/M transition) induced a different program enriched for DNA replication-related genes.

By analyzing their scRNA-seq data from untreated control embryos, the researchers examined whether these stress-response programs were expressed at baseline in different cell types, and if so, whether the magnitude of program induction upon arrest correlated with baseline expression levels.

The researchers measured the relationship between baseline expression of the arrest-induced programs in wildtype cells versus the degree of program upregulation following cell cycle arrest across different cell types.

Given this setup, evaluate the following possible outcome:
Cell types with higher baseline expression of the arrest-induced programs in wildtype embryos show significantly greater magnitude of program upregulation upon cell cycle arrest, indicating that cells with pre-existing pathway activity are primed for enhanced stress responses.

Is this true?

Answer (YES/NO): YES